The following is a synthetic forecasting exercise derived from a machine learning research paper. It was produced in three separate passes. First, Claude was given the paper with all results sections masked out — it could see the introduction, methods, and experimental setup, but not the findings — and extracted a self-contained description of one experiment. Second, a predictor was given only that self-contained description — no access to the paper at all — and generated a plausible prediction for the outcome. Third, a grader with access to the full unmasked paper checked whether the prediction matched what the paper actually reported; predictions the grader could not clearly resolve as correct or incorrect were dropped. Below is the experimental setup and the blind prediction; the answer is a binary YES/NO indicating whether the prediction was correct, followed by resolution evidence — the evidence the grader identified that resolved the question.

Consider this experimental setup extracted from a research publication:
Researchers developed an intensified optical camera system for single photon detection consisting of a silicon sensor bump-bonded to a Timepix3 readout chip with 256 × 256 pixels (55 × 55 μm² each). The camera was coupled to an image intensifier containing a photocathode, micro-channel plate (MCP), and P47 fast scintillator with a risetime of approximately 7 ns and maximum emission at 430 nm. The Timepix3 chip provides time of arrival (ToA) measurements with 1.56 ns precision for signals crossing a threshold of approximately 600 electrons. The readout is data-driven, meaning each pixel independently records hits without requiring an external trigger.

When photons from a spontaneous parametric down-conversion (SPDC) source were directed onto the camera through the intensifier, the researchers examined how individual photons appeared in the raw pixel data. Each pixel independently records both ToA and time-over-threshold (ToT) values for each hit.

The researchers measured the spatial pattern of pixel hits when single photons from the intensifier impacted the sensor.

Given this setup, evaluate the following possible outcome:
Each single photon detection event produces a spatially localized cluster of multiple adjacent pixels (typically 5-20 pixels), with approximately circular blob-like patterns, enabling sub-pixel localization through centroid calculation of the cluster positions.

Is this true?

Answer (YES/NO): NO